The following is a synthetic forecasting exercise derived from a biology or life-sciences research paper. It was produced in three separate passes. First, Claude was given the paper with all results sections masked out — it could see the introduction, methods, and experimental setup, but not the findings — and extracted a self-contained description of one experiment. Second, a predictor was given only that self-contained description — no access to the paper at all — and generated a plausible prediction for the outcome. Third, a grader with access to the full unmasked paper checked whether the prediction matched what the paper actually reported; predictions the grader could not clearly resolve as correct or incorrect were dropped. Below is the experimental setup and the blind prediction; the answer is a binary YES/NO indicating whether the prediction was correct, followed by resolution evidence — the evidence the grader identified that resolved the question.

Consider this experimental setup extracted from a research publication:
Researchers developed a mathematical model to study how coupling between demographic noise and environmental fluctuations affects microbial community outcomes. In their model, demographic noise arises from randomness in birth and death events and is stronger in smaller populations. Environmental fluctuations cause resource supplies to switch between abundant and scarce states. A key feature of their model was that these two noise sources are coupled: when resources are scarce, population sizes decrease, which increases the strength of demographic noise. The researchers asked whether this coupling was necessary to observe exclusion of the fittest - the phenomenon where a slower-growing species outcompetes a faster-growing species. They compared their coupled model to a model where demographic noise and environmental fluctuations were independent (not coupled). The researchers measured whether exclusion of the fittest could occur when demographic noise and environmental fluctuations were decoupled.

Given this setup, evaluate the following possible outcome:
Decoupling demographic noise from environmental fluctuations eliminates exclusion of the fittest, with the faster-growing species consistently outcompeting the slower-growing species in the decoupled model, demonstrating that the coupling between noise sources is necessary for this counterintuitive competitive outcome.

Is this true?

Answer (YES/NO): YES